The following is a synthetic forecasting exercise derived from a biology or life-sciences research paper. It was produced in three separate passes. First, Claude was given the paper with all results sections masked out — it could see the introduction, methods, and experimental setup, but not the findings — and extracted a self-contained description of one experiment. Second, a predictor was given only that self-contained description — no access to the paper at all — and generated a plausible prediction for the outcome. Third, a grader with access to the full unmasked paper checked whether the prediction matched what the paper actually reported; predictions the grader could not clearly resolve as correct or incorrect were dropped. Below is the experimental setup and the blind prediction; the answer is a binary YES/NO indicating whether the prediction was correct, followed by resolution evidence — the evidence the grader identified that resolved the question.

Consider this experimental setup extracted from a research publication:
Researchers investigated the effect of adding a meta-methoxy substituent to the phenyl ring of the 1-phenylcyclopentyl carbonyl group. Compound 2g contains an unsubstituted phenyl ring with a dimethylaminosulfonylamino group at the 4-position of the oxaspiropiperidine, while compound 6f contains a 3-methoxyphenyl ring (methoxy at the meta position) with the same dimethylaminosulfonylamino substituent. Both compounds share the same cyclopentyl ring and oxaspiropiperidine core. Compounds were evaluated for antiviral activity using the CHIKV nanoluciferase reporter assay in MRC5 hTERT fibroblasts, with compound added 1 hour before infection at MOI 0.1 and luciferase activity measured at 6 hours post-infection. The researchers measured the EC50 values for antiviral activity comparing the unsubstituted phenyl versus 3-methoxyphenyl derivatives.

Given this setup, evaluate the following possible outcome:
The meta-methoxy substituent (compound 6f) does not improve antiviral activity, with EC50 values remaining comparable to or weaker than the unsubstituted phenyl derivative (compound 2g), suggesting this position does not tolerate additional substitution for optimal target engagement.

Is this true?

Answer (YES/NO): YES